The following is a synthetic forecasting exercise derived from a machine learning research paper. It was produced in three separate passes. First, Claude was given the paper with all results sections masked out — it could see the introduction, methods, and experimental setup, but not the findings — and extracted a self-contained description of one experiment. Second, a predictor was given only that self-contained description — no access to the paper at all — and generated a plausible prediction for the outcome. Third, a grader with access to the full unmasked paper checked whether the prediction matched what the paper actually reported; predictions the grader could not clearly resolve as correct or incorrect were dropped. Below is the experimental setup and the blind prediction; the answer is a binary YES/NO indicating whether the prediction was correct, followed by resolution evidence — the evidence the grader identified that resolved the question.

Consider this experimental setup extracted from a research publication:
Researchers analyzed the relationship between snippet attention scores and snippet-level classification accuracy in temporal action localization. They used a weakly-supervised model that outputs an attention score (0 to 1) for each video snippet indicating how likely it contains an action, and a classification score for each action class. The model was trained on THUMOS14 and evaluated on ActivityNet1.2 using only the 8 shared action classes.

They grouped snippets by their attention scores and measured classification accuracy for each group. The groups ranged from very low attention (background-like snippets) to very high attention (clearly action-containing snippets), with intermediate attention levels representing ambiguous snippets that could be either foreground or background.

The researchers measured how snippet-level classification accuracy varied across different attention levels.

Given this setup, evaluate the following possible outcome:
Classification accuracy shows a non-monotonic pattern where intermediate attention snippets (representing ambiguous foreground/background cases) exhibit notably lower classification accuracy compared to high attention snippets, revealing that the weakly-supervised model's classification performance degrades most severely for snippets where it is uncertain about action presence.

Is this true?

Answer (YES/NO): YES